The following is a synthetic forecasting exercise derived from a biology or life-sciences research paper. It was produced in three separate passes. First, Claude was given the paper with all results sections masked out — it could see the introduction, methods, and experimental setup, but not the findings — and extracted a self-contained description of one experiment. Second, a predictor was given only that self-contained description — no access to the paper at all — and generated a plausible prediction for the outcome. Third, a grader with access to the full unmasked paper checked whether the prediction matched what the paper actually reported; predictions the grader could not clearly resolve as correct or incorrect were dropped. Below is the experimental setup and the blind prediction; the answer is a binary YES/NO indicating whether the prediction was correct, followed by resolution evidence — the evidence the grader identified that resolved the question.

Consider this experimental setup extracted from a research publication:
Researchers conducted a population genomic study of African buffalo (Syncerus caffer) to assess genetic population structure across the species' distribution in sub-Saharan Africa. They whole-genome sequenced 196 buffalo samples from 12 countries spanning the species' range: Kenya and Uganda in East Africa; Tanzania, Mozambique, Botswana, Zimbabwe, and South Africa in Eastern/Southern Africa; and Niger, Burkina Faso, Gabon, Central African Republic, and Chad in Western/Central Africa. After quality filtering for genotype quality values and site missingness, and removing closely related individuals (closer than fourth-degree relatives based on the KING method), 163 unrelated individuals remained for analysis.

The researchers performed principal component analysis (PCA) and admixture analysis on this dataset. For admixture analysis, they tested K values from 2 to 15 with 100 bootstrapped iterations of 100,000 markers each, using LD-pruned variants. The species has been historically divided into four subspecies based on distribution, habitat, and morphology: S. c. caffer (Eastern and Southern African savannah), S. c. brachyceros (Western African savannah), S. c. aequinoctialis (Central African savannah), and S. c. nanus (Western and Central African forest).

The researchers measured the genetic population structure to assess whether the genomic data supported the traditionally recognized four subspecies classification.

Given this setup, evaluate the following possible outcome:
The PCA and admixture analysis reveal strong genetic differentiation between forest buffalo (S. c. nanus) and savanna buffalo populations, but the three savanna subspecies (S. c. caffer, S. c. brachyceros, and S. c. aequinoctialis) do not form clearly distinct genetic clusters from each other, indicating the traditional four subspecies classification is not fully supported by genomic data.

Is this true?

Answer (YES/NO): NO